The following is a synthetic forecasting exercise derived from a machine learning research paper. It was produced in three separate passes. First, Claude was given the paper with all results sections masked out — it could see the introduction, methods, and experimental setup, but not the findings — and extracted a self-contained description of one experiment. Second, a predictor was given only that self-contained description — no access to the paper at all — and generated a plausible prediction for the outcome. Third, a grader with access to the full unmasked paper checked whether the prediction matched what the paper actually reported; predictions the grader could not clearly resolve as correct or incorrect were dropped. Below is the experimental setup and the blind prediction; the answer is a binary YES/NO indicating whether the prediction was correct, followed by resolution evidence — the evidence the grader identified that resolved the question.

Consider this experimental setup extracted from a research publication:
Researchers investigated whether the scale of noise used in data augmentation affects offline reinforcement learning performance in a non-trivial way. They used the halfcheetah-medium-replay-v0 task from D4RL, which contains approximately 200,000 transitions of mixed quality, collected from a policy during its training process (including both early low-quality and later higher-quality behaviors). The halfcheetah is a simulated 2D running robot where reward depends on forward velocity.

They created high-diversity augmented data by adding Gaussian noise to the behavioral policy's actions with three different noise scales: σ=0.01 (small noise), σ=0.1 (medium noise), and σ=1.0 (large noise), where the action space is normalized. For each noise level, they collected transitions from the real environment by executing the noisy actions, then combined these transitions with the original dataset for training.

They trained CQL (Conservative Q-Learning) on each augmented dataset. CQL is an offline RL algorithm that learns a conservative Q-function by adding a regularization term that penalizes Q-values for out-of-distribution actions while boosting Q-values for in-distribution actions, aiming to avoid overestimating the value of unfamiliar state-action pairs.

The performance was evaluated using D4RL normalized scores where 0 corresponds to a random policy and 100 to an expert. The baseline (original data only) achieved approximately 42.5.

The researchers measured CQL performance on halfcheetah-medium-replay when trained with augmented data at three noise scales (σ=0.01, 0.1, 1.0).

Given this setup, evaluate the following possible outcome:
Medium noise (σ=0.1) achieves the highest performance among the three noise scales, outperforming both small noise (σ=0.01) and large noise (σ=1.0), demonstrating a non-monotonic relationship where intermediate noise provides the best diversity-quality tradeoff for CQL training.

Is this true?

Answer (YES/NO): NO